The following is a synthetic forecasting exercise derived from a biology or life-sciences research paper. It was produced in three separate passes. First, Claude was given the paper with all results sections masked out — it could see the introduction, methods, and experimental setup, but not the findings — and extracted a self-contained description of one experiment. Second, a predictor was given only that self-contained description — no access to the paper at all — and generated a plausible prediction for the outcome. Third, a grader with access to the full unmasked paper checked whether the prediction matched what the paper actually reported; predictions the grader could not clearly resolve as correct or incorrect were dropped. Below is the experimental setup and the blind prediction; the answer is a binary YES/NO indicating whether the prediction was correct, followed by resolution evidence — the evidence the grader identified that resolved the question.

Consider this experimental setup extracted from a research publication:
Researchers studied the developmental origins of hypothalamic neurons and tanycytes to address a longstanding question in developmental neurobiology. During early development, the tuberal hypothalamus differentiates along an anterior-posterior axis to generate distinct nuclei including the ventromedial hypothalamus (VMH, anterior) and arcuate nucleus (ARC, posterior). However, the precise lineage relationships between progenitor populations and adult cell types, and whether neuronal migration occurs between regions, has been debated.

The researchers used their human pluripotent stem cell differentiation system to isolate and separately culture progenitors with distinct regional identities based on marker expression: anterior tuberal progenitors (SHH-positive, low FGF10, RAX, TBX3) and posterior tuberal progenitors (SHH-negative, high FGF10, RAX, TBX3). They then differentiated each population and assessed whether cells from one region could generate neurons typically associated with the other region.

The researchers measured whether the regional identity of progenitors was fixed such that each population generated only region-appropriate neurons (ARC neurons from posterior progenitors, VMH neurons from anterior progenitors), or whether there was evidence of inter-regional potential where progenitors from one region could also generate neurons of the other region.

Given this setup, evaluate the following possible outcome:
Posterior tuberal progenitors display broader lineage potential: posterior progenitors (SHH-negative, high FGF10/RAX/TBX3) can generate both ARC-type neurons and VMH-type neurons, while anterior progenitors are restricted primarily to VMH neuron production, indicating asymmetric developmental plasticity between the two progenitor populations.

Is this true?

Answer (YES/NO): NO